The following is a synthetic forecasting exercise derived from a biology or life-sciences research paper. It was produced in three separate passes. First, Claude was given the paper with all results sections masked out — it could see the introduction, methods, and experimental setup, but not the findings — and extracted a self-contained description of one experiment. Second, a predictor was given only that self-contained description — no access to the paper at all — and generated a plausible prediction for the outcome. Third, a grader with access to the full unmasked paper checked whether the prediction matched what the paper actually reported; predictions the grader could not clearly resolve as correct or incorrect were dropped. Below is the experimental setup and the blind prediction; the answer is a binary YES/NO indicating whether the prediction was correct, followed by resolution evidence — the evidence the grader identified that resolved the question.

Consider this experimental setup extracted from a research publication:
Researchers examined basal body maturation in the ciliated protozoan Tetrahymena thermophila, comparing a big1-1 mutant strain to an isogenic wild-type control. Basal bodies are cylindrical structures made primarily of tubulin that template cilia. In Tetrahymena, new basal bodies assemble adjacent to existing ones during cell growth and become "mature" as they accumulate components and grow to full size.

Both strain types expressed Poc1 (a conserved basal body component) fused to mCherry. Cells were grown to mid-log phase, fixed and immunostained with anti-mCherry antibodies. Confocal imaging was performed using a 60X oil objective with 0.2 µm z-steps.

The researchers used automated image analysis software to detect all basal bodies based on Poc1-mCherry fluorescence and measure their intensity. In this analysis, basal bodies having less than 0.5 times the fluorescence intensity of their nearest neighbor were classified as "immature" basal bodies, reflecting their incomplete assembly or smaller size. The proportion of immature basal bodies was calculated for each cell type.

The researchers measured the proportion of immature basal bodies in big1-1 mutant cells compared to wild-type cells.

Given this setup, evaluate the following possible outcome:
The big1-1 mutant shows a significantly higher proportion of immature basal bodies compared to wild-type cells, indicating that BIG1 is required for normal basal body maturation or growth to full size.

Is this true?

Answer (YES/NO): NO